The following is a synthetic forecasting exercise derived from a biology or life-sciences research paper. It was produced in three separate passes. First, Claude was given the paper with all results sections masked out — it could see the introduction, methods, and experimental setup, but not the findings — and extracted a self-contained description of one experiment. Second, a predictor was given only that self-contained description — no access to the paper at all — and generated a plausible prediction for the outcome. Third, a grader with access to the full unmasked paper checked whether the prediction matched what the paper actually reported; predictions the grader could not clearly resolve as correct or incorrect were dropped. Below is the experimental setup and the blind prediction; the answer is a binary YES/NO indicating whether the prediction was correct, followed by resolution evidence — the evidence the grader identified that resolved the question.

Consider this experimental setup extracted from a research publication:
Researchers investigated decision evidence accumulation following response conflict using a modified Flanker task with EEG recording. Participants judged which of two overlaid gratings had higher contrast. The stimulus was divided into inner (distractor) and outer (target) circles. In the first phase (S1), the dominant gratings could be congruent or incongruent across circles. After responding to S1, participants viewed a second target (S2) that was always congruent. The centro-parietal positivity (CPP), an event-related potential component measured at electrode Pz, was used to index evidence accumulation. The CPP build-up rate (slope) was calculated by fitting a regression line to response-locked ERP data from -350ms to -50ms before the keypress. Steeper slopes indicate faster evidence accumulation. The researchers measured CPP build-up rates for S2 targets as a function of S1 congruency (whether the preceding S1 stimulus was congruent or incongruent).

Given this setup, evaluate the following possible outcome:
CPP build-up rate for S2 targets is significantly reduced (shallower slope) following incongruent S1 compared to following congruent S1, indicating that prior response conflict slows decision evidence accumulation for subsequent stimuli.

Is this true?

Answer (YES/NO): YES